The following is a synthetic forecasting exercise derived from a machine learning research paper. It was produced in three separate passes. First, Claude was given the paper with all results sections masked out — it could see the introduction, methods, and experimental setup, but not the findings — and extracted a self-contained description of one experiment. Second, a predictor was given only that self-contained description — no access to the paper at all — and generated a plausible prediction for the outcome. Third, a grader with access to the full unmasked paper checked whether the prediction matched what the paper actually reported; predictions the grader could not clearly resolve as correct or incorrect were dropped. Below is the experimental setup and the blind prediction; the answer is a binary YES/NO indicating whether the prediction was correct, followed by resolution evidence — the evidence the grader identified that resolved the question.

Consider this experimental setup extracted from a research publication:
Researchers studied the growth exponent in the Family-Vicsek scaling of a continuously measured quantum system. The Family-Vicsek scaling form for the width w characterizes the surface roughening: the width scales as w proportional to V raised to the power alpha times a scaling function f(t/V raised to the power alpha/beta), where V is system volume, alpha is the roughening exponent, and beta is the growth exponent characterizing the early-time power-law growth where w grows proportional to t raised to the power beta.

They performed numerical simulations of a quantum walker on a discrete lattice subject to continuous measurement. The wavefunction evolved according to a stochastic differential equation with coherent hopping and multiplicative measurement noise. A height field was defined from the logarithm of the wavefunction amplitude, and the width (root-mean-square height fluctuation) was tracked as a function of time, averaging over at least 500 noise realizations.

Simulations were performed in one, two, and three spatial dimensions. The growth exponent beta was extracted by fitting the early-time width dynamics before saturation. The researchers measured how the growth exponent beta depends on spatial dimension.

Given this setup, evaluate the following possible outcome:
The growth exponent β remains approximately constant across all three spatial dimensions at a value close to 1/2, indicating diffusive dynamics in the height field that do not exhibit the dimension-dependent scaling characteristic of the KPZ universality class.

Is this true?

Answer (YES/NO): NO